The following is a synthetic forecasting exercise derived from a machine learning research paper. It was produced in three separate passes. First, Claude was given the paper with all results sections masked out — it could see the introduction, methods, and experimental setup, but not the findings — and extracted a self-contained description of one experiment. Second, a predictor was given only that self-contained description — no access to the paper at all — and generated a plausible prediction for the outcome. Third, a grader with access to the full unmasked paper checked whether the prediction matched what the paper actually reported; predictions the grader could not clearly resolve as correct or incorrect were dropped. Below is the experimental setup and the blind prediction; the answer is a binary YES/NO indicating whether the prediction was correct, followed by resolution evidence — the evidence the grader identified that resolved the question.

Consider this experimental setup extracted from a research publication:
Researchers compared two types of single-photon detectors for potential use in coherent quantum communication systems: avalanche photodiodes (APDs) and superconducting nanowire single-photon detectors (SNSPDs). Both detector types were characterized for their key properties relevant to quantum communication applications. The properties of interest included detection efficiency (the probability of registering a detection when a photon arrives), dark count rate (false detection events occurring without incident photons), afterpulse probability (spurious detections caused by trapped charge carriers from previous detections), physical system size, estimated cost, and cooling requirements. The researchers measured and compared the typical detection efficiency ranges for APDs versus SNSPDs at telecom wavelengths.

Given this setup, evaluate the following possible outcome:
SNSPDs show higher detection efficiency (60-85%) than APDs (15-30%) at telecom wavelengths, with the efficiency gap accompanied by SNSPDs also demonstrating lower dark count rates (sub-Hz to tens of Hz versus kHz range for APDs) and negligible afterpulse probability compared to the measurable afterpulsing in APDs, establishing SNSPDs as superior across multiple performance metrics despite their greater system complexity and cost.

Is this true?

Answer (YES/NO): NO